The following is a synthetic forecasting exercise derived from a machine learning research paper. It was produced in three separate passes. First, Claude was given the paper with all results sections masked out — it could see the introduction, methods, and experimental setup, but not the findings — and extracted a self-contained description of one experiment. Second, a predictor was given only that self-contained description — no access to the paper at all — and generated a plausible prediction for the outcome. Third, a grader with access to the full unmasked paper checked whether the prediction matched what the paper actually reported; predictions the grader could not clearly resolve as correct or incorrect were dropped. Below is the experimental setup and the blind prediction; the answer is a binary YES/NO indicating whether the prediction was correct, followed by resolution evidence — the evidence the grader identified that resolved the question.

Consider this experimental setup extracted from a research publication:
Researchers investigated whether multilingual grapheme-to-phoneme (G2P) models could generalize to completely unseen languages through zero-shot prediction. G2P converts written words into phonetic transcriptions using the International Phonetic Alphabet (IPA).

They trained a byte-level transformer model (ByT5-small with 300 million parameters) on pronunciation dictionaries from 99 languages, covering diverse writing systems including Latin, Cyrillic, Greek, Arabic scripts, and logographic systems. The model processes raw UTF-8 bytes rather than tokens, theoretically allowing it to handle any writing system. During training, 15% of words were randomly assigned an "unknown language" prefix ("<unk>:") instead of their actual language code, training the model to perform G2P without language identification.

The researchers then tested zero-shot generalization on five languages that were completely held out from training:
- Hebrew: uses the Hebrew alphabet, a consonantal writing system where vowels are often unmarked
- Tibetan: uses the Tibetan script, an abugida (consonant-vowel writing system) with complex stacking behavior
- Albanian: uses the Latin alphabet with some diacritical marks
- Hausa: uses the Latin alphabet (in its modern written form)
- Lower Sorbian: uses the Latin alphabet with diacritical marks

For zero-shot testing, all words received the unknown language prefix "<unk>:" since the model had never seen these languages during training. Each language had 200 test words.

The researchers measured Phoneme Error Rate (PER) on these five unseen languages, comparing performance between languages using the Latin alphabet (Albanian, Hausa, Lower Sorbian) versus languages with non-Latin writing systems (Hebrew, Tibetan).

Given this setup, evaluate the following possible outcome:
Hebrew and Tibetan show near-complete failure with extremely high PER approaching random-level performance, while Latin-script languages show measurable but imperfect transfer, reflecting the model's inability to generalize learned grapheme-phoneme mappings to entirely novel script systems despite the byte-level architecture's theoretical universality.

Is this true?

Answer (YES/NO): YES